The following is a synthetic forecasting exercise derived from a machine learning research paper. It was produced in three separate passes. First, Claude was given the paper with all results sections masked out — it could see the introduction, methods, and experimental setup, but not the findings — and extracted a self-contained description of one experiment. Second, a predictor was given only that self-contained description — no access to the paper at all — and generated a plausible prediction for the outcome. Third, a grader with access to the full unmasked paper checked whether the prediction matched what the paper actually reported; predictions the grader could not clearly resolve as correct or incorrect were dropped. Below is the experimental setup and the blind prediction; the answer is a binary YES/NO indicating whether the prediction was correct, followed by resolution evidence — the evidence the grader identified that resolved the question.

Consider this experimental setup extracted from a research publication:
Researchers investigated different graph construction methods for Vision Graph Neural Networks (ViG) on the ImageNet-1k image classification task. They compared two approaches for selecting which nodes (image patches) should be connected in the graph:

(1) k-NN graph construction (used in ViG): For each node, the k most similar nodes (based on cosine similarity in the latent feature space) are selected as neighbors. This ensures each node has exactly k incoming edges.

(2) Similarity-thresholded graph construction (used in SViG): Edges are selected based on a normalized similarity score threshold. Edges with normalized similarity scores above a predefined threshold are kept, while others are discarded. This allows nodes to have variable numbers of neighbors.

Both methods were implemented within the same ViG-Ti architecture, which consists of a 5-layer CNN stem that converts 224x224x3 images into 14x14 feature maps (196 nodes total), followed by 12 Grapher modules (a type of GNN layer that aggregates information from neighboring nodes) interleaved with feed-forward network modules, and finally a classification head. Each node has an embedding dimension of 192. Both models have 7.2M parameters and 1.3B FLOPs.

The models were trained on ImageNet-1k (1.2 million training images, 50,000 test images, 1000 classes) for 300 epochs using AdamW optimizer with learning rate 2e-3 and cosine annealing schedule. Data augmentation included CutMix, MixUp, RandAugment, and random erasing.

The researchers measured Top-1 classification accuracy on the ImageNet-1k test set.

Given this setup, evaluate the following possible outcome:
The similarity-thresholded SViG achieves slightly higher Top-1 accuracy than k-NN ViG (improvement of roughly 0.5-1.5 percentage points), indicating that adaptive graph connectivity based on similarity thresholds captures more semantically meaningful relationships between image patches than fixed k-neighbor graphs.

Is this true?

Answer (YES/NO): YES